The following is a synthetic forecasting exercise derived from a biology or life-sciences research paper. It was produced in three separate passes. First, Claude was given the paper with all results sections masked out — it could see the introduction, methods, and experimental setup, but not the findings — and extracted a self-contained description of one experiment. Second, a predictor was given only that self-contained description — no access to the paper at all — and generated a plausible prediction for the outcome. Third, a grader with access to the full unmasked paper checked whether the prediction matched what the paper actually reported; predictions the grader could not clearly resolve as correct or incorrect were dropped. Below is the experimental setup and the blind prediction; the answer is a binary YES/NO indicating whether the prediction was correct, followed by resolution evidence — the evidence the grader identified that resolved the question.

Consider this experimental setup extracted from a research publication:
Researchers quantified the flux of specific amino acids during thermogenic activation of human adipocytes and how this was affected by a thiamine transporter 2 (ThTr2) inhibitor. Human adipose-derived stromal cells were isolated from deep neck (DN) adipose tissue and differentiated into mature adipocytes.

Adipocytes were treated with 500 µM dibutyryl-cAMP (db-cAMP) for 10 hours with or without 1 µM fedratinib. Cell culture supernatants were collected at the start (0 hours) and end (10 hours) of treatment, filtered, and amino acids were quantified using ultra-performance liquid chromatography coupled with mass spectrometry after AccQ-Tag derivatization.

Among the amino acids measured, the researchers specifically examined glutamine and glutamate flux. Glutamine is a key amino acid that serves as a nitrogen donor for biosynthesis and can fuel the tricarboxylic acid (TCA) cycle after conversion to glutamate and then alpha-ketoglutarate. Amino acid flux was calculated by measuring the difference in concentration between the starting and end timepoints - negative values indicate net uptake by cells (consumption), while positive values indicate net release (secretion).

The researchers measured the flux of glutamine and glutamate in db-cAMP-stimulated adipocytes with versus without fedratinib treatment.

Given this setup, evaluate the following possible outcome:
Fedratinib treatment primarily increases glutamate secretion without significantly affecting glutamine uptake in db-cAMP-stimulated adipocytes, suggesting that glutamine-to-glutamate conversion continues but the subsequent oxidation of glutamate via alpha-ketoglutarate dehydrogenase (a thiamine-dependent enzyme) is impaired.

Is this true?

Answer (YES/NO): NO